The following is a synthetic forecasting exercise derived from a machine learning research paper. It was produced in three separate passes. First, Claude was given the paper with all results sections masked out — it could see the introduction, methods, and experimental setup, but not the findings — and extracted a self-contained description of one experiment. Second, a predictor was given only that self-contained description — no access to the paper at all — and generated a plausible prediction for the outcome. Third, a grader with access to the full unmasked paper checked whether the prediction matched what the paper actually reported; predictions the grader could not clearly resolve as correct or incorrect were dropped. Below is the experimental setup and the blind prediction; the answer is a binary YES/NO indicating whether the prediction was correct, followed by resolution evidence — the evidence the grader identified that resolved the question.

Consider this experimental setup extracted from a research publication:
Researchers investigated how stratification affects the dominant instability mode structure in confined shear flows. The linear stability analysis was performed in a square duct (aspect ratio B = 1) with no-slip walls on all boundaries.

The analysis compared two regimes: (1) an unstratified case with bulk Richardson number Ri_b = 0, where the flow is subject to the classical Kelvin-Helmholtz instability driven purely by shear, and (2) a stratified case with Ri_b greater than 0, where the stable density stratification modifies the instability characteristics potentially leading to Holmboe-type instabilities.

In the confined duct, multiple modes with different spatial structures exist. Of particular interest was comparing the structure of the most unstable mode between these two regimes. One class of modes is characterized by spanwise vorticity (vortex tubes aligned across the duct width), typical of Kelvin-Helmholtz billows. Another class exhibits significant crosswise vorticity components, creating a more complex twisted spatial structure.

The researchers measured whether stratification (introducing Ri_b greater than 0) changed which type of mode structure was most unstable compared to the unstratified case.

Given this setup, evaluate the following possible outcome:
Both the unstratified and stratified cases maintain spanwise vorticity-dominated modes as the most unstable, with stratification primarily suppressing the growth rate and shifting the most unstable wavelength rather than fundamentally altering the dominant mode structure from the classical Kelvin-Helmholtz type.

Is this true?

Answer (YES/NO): NO